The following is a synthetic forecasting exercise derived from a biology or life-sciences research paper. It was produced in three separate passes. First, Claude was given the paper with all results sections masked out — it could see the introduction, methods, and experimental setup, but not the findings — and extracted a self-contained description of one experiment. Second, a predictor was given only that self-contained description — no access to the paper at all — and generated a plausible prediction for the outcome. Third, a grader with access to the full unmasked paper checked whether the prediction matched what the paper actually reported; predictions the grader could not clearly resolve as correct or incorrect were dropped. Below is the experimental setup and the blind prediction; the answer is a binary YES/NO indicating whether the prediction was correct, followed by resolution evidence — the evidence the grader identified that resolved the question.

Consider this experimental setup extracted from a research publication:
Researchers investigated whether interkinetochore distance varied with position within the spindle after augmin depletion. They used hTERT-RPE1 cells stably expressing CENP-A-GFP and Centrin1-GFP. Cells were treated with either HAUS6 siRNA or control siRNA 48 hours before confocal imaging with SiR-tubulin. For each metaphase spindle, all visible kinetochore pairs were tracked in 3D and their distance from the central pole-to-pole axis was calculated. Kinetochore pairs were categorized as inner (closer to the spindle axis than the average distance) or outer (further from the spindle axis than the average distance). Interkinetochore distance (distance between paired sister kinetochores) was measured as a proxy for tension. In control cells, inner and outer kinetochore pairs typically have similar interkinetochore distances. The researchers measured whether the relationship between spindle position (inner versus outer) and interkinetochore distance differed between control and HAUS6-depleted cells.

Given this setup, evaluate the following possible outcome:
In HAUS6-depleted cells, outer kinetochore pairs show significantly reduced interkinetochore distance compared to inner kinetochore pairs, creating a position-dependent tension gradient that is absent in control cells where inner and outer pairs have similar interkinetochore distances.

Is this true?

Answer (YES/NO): NO